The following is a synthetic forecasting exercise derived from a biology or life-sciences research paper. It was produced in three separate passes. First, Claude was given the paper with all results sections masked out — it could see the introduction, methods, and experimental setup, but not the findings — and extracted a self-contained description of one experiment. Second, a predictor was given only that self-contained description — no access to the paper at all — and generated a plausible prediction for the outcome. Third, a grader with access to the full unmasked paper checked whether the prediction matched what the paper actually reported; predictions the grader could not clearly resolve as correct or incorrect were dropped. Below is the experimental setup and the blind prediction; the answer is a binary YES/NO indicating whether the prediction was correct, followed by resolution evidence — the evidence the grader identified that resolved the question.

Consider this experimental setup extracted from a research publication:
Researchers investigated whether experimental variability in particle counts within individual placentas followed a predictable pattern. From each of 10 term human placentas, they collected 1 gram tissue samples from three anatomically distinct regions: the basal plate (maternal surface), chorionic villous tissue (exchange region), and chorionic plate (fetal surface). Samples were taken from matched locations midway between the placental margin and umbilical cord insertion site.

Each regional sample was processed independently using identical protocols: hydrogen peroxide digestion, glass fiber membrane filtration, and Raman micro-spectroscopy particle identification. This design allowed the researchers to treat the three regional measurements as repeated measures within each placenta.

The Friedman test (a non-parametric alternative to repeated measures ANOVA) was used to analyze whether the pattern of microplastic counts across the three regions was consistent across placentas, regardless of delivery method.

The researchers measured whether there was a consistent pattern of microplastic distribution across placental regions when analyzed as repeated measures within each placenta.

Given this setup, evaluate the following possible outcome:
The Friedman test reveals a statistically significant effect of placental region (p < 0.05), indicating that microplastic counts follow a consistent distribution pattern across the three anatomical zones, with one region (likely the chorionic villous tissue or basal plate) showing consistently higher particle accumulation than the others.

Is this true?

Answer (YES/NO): NO